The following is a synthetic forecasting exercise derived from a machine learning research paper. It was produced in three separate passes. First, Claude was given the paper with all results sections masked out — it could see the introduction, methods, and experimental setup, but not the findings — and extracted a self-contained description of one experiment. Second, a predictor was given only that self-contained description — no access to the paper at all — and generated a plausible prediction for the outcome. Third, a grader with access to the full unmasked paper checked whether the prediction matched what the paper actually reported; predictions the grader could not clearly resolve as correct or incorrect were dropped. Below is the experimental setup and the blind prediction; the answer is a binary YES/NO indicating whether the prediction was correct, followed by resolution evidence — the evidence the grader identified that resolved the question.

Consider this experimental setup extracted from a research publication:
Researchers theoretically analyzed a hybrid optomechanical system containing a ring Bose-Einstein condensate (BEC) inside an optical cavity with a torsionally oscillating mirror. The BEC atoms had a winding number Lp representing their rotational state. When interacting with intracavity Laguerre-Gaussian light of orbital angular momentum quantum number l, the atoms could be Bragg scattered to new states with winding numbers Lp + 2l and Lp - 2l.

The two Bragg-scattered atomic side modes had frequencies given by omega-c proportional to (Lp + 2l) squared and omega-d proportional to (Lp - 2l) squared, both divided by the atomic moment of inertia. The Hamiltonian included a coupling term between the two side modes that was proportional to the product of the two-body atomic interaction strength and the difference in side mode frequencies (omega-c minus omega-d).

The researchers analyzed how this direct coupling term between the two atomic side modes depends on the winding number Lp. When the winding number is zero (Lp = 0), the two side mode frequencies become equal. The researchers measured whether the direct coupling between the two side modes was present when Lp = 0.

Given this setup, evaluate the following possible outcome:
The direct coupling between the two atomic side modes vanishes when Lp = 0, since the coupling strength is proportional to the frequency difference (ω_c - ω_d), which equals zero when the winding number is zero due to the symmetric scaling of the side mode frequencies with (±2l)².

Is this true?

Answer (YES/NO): YES